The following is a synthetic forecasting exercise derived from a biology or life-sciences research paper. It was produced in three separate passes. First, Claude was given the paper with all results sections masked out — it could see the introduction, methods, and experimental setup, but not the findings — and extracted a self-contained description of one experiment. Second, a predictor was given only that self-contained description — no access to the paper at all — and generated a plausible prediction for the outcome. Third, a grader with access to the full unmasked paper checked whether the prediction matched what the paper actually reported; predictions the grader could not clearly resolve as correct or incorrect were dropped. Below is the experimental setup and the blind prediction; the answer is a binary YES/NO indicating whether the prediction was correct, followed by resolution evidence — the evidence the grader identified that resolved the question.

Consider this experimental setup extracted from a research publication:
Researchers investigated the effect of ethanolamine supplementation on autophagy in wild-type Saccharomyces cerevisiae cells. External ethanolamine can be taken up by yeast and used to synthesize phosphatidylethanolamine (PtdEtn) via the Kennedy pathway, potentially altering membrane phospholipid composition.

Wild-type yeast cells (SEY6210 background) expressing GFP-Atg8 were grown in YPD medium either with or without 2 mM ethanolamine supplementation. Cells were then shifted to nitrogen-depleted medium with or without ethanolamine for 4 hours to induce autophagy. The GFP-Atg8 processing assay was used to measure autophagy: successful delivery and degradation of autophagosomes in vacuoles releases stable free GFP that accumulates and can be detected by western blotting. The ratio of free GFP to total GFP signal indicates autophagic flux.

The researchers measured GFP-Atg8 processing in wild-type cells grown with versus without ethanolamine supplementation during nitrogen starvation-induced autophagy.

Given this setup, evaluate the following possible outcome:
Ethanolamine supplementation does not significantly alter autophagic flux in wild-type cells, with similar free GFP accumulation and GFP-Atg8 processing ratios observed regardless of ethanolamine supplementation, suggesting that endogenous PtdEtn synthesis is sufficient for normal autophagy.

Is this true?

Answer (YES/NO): YES